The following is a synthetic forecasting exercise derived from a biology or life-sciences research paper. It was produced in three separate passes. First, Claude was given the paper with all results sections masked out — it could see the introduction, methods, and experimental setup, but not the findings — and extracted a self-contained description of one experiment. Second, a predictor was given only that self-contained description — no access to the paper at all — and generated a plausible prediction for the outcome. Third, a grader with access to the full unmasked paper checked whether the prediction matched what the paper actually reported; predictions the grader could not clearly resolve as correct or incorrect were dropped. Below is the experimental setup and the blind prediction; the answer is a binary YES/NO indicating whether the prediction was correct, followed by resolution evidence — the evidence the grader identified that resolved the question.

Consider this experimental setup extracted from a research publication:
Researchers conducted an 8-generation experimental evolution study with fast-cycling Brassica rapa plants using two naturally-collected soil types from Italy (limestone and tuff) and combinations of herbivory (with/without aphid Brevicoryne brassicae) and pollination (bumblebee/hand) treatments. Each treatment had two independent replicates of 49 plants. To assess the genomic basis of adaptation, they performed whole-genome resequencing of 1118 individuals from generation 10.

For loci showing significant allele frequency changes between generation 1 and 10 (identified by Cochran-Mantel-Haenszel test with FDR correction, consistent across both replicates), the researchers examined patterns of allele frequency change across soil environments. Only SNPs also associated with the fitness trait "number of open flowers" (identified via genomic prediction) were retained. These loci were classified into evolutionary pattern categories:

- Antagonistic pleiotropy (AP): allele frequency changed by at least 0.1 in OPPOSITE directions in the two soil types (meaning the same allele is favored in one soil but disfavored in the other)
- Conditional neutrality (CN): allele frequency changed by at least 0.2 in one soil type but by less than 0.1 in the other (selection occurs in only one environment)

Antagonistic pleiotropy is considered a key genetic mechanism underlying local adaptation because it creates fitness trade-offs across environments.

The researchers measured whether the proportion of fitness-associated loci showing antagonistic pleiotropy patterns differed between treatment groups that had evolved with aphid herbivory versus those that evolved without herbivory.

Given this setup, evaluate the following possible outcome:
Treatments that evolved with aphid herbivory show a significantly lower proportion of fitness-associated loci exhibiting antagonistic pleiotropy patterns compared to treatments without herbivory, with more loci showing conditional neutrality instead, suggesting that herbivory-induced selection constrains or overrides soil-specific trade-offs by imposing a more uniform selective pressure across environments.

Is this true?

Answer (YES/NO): NO